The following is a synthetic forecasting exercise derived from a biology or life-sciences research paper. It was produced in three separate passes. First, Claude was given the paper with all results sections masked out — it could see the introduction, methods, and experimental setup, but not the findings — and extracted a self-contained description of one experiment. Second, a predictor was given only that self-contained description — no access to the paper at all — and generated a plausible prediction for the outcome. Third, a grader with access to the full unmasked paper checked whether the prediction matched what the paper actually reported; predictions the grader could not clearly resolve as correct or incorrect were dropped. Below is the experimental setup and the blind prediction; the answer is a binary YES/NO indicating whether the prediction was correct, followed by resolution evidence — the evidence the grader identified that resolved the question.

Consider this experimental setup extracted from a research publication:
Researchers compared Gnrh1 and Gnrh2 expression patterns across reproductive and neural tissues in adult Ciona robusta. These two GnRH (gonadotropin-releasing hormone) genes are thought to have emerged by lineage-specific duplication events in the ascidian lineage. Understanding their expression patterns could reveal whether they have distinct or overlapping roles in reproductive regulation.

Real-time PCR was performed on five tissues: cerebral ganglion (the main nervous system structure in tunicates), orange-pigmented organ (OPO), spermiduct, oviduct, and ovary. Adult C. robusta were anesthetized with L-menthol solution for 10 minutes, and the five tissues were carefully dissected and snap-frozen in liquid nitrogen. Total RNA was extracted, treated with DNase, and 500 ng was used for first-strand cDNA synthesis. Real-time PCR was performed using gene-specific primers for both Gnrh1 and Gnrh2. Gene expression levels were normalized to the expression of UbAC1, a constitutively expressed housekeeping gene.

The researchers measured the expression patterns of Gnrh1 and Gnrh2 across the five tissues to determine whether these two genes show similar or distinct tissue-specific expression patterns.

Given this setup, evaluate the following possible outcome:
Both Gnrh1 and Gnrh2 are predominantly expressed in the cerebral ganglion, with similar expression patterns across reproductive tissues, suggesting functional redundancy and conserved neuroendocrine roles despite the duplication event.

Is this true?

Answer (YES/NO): NO